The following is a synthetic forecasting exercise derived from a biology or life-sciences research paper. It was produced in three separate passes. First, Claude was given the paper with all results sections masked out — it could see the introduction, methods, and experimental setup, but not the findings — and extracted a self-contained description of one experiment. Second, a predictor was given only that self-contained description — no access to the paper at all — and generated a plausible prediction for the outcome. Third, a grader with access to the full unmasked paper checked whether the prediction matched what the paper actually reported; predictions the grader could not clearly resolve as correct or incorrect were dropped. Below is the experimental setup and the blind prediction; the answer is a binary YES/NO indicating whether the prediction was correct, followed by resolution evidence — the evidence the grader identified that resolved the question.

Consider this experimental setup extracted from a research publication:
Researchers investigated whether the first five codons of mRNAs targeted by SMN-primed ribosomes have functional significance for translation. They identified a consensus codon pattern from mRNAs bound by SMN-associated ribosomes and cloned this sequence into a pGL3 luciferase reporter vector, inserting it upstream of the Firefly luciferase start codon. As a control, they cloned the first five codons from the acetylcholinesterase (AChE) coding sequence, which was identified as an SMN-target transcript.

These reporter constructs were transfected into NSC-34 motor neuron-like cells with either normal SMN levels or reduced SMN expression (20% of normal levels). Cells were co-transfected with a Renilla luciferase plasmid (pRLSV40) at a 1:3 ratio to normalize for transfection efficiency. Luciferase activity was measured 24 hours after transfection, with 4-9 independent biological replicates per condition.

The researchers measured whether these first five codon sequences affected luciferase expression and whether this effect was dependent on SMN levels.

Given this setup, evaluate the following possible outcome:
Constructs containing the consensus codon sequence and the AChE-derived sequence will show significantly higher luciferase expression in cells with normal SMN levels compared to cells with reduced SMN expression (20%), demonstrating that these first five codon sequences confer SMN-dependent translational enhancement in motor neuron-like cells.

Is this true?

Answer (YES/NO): YES